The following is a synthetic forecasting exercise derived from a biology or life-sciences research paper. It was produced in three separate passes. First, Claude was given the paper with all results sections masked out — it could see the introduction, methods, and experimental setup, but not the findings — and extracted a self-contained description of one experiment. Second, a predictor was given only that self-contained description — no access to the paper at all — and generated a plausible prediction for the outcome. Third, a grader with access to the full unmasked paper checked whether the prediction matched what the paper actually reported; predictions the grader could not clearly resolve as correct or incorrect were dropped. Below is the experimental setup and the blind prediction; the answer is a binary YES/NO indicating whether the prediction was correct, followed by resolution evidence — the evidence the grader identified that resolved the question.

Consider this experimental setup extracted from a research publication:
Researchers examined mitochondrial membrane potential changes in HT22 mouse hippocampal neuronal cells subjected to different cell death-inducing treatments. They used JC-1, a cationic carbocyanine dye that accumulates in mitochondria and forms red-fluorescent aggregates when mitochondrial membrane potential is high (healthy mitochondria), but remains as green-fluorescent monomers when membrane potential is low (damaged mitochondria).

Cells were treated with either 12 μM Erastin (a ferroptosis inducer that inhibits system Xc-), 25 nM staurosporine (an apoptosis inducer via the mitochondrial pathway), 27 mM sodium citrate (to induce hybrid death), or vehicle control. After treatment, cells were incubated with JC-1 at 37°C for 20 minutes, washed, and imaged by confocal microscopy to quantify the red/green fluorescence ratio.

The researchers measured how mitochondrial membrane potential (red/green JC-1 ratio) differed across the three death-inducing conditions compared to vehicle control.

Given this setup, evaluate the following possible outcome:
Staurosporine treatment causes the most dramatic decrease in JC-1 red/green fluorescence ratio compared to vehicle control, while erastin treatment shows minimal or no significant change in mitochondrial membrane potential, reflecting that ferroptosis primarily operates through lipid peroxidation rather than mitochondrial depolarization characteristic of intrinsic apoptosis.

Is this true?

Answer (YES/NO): NO